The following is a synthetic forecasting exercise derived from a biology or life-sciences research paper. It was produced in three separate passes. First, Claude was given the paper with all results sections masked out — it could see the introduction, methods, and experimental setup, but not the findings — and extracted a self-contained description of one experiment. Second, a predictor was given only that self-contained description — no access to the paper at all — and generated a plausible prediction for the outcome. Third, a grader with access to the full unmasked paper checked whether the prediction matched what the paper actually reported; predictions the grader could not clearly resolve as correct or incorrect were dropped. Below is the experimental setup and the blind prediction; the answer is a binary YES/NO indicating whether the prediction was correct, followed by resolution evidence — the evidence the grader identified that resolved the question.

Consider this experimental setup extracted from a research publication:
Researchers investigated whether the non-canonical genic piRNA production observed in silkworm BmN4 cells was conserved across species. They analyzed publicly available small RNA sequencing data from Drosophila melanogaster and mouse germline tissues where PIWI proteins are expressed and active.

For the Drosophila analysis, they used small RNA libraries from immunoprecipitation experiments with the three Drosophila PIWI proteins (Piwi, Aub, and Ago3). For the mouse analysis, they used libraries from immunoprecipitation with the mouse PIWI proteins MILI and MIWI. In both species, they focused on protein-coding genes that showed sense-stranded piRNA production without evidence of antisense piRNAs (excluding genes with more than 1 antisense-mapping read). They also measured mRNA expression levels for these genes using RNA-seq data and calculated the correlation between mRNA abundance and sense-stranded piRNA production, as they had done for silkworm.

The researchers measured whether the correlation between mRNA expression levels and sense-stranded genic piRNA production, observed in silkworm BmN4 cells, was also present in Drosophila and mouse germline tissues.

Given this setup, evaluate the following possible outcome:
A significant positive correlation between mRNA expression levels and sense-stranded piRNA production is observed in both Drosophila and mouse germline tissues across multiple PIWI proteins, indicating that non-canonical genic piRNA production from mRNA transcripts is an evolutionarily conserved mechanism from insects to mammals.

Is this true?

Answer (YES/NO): YES